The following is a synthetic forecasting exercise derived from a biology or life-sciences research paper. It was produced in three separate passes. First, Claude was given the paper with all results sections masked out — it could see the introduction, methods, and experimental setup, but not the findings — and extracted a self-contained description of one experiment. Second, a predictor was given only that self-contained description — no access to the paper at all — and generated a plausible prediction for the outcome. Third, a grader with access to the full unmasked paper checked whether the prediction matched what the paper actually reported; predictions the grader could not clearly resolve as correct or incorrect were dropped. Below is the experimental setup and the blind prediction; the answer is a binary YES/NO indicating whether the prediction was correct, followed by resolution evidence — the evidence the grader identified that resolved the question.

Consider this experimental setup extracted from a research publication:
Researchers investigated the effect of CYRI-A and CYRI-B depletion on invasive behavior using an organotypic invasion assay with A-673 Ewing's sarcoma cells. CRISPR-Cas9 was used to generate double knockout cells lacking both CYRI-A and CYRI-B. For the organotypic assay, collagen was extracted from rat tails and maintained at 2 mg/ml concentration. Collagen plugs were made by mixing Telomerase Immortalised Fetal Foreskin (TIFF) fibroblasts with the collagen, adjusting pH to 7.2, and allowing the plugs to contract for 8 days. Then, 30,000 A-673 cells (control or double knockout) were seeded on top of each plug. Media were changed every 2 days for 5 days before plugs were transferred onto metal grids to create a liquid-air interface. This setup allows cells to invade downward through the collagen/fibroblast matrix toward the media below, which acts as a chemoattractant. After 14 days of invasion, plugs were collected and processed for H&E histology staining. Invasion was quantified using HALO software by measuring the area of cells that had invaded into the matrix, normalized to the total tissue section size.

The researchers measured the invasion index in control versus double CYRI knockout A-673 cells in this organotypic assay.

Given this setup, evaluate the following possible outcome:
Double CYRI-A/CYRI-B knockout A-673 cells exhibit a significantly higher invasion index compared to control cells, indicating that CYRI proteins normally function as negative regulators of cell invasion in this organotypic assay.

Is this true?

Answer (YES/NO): YES